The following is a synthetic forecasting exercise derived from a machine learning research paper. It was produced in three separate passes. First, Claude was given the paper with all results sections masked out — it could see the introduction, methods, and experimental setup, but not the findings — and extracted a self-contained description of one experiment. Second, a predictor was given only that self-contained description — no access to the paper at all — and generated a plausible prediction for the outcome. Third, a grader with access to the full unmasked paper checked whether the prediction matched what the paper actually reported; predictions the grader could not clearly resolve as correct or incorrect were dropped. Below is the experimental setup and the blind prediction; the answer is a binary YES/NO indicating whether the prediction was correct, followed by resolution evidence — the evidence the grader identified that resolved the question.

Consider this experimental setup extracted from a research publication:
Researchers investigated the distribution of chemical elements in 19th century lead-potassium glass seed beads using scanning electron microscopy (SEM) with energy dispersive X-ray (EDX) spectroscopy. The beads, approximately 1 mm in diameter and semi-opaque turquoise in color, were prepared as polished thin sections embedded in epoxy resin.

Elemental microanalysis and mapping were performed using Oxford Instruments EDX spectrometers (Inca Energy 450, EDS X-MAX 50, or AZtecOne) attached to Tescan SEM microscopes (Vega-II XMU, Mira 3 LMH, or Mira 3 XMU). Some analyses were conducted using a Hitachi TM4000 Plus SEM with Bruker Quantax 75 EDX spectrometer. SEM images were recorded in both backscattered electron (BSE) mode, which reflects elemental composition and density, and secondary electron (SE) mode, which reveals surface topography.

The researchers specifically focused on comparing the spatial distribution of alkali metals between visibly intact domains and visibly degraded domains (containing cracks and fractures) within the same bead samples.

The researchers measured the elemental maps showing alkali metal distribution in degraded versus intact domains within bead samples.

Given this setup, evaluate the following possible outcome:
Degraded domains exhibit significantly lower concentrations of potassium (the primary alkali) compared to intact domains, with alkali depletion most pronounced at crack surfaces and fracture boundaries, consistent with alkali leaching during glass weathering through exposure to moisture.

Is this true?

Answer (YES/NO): NO